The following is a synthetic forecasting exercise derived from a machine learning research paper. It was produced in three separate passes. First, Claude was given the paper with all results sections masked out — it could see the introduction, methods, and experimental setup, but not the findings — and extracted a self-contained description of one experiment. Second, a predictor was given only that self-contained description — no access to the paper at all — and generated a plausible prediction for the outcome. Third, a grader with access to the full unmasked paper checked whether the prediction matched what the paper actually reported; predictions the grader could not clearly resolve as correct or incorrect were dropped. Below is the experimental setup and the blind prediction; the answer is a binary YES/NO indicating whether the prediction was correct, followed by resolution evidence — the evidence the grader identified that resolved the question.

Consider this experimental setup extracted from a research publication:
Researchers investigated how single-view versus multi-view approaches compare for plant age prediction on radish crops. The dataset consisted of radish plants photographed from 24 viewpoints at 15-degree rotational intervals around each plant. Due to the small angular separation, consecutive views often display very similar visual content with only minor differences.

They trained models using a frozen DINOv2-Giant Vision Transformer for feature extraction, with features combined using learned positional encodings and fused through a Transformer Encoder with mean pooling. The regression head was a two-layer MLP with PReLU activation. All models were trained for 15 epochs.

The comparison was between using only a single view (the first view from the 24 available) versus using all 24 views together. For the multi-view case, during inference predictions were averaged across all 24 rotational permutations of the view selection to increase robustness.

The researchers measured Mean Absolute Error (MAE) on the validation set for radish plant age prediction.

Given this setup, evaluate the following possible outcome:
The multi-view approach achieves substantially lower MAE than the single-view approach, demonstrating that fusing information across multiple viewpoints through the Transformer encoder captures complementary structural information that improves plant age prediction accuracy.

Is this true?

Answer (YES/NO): NO